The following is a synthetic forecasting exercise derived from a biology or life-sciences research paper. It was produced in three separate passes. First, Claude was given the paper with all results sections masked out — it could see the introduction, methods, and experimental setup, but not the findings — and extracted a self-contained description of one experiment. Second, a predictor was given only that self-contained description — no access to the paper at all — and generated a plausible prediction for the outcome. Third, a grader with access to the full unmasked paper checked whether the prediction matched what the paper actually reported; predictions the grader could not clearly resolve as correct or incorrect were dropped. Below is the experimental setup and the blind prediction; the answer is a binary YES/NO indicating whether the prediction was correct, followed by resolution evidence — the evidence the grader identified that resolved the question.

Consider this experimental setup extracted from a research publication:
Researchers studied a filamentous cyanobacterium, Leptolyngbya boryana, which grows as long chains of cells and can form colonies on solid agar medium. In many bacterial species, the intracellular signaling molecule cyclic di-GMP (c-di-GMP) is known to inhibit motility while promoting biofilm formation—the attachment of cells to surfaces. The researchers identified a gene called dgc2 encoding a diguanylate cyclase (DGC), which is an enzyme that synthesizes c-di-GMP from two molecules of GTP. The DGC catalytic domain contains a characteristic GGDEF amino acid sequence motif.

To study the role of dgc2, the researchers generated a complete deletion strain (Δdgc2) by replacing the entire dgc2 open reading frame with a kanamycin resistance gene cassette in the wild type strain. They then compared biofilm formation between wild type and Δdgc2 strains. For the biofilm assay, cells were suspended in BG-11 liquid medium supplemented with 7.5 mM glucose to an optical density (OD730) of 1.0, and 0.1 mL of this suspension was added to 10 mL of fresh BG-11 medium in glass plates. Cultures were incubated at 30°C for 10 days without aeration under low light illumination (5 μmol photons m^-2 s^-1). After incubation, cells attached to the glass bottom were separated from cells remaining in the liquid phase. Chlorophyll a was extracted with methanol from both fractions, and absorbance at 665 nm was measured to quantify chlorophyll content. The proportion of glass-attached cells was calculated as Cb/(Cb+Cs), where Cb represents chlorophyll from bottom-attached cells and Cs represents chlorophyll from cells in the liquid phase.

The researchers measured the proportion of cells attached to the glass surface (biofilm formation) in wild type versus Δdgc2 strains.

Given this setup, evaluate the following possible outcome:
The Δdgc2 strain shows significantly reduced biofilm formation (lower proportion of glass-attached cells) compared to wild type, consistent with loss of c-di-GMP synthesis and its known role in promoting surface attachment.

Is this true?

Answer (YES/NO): NO